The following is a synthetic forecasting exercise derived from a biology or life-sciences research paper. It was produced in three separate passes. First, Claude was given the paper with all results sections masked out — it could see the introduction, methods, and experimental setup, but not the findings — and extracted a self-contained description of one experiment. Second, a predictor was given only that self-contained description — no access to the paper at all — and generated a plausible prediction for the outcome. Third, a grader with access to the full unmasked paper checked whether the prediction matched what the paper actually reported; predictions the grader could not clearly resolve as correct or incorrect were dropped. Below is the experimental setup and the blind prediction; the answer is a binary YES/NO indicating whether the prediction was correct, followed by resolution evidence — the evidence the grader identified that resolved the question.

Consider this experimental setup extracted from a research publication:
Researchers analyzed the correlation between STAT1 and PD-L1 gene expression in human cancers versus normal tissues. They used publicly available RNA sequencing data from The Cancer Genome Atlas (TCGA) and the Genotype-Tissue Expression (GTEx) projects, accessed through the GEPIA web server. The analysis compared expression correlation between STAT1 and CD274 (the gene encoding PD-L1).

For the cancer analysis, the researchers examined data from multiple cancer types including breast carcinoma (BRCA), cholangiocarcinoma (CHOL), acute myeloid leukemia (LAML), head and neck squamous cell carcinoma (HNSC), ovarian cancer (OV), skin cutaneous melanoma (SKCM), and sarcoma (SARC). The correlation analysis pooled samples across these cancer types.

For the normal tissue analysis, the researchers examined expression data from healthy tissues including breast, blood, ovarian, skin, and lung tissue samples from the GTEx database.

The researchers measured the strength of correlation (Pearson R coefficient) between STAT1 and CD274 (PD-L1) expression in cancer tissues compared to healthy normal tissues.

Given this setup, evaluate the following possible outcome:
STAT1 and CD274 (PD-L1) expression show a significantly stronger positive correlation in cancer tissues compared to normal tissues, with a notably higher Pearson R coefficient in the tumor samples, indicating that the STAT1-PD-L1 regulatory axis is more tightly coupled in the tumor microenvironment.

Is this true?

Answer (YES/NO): YES